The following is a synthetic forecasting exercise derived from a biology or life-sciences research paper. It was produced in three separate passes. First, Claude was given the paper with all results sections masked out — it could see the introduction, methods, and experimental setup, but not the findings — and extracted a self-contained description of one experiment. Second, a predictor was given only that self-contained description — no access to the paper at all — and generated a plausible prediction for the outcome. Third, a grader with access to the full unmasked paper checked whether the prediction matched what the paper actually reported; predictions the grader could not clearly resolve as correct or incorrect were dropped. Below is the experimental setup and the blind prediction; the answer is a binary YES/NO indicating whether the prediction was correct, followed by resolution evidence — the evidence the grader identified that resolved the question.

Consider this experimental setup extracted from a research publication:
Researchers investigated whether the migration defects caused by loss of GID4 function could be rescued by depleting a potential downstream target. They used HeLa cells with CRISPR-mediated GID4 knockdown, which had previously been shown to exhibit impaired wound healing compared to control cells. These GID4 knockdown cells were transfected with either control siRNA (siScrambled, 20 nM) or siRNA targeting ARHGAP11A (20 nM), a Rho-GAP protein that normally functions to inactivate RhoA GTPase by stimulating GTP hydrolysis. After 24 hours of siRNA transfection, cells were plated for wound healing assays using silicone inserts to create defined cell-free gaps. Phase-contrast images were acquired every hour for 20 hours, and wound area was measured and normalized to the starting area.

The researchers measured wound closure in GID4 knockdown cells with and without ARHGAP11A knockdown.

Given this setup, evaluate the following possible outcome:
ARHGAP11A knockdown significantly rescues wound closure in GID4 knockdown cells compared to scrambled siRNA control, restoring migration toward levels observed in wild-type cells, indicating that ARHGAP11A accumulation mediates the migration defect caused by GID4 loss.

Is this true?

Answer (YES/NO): YES